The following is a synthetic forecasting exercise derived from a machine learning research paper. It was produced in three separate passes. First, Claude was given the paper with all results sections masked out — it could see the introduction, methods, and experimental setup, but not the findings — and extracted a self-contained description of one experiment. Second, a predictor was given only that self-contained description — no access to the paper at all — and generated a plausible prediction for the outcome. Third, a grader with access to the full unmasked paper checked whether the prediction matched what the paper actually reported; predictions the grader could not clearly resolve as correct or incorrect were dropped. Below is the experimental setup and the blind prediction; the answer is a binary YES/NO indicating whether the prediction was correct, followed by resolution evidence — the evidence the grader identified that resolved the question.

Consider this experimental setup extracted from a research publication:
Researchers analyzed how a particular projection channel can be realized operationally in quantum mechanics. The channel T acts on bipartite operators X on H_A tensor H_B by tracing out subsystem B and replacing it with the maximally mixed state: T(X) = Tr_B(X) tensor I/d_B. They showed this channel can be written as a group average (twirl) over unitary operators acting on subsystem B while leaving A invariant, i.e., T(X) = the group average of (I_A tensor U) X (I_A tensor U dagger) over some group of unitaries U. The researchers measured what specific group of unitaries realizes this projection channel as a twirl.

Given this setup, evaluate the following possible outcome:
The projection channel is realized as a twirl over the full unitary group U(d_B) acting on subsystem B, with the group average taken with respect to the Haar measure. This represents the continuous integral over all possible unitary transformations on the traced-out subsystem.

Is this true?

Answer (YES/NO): YES